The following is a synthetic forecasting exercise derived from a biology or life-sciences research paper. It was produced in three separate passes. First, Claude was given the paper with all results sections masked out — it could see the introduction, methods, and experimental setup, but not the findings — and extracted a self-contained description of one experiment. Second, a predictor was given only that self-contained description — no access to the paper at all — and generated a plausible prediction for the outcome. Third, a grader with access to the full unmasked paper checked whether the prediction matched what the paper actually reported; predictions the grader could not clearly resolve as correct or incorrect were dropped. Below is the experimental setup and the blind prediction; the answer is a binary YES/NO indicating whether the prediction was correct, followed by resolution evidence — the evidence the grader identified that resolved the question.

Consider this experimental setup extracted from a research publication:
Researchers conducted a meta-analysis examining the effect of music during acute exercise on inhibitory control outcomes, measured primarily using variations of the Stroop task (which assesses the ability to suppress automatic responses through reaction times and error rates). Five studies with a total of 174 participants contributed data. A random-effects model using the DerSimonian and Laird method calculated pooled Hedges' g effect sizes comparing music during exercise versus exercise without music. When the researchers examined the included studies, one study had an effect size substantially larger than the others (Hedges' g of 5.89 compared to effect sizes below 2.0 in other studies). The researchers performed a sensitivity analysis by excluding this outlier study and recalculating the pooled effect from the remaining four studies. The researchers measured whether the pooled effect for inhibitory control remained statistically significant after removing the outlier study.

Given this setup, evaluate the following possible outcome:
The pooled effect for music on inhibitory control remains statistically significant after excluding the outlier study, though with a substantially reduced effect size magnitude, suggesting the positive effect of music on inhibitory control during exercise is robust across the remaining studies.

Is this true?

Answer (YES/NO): NO